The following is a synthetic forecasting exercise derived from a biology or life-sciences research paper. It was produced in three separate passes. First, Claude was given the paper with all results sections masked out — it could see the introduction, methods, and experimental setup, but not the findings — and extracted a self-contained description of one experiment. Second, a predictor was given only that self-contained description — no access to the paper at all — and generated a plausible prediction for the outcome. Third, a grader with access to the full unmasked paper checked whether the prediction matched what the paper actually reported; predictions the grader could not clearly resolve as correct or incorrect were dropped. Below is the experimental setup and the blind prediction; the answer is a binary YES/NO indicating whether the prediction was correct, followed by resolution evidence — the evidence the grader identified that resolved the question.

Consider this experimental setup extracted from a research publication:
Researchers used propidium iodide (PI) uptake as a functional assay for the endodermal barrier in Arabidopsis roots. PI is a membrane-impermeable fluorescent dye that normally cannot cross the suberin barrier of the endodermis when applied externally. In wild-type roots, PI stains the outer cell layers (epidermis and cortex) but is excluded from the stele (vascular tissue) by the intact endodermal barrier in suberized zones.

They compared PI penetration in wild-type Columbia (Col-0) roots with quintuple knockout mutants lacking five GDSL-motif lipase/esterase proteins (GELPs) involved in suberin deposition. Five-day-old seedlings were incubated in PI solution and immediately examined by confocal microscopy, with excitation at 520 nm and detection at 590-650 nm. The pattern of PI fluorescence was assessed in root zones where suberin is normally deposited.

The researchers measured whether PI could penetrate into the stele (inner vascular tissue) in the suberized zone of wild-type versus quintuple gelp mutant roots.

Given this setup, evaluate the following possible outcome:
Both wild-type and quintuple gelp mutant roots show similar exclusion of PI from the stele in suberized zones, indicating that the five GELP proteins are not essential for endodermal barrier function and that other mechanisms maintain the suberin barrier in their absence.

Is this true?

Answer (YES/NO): NO